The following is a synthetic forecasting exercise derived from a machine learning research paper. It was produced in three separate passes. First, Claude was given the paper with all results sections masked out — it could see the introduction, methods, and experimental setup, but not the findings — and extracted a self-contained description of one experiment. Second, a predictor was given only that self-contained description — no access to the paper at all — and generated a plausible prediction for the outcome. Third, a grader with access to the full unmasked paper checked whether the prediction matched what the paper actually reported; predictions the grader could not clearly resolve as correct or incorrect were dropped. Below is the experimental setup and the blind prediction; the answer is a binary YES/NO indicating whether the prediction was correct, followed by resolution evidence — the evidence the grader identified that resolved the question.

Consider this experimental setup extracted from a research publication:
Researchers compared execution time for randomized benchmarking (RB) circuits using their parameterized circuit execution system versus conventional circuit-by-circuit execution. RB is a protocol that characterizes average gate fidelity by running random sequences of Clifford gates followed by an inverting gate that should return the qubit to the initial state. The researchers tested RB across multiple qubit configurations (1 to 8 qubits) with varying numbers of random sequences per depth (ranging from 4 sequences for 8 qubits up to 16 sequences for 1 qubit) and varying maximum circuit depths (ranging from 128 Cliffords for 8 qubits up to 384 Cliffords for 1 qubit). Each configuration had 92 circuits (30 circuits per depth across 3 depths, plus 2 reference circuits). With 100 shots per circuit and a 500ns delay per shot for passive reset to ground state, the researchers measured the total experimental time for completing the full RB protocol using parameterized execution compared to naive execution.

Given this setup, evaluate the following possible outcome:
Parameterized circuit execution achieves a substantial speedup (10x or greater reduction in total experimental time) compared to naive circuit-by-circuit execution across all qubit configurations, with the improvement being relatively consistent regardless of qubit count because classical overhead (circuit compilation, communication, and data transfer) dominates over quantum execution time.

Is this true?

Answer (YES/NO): NO